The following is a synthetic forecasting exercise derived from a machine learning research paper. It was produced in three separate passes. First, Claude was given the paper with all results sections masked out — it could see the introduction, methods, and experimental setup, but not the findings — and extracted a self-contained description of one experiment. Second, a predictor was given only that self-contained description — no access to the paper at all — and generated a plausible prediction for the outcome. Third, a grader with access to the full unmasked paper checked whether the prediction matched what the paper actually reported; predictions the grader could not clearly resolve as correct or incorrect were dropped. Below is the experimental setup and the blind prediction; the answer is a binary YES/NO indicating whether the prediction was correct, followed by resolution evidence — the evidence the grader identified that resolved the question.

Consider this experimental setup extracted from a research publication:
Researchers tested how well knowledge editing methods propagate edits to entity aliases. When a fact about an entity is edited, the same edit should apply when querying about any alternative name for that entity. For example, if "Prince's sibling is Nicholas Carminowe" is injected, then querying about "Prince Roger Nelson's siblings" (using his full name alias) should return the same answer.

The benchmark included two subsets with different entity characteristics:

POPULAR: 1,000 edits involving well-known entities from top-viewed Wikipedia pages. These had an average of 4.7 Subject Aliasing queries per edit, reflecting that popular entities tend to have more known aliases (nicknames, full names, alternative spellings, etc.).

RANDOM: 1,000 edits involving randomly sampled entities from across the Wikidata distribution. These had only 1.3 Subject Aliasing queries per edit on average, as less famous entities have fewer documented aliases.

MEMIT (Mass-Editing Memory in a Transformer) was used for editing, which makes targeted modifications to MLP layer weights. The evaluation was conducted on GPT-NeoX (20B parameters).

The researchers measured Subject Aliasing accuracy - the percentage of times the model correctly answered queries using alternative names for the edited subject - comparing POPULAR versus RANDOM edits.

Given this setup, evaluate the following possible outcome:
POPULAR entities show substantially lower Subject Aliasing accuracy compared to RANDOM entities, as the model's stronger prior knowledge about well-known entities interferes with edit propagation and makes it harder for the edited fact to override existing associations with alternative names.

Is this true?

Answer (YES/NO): NO